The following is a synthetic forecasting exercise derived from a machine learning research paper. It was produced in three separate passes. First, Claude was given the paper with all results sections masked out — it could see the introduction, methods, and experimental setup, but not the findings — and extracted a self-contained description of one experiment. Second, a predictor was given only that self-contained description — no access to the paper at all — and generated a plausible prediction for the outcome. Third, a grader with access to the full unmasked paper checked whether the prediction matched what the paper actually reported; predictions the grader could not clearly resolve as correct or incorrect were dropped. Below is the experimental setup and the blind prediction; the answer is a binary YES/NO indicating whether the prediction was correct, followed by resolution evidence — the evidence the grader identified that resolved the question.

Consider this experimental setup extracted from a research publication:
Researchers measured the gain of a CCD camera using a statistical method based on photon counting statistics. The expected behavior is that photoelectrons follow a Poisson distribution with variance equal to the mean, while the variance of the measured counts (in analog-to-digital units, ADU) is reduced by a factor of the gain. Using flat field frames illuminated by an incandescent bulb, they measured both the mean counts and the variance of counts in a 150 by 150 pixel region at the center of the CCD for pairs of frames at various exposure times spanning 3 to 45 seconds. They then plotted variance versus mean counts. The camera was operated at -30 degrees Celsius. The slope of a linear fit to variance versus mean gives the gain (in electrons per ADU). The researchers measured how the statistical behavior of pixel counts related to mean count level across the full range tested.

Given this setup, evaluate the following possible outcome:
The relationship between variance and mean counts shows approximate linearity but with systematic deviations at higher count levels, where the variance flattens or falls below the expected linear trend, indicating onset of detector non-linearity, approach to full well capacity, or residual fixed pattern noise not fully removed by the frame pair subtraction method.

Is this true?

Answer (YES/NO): YES